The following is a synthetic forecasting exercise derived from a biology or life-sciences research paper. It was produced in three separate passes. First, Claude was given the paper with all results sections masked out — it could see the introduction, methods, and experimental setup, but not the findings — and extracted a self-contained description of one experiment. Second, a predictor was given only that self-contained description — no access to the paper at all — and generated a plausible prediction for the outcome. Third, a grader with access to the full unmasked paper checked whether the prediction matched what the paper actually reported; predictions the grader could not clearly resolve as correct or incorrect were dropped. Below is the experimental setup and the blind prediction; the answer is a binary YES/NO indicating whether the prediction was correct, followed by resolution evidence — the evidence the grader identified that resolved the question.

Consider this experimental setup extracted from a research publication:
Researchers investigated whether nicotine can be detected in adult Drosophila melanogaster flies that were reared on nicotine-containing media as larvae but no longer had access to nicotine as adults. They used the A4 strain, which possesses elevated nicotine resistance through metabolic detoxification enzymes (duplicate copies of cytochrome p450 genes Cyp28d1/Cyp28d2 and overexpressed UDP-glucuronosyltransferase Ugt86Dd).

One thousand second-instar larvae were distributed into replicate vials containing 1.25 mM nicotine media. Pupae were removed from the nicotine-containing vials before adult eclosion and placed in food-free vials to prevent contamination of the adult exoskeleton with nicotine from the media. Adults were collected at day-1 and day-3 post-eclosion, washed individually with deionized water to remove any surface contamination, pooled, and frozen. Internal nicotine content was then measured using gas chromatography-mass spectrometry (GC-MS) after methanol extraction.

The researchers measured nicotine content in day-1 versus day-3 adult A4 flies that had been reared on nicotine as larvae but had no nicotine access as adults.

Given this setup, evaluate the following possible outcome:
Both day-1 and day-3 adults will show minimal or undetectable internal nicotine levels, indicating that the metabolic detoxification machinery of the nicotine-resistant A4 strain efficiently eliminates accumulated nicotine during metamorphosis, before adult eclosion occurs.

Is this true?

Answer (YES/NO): NO